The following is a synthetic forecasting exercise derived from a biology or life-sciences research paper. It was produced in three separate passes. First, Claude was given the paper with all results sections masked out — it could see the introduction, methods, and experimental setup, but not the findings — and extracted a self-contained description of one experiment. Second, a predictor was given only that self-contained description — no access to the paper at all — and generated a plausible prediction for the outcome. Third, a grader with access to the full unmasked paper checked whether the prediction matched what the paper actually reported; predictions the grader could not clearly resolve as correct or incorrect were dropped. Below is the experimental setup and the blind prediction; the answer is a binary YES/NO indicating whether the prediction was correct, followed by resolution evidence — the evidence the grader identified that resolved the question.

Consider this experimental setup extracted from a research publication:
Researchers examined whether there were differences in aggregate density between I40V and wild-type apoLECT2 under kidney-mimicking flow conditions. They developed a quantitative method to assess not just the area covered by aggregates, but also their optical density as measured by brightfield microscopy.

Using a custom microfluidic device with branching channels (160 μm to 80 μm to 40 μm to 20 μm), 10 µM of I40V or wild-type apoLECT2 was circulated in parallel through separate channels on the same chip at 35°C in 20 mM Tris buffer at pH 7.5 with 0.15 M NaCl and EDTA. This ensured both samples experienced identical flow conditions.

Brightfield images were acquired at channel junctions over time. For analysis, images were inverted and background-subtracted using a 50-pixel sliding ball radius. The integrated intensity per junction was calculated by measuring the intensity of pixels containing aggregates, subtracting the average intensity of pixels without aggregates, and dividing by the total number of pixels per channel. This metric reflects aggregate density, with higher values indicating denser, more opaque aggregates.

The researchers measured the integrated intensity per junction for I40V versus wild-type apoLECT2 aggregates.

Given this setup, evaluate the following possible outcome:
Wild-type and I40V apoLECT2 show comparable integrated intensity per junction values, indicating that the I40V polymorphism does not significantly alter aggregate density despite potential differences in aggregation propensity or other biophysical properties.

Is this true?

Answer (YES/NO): NO